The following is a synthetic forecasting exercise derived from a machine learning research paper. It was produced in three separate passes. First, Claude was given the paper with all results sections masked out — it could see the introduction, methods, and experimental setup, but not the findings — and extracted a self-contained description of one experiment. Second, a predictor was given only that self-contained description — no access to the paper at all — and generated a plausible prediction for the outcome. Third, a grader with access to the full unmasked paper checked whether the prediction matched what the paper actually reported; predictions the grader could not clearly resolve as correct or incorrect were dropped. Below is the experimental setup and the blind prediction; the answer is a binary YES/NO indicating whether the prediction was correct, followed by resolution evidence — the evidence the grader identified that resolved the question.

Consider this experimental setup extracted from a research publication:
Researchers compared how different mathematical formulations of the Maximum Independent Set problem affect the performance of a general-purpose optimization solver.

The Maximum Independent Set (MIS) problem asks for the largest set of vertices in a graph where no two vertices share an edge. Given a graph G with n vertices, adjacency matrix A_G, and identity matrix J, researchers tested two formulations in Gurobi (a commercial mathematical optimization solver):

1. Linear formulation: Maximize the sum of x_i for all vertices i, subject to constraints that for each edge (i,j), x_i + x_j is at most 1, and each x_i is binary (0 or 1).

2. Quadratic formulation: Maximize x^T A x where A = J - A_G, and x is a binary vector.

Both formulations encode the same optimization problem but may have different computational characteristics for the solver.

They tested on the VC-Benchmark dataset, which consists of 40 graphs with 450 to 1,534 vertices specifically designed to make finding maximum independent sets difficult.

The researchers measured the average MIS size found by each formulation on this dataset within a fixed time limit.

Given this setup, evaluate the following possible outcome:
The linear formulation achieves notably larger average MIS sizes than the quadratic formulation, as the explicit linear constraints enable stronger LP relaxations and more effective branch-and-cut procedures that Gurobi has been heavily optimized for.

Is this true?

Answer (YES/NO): NO